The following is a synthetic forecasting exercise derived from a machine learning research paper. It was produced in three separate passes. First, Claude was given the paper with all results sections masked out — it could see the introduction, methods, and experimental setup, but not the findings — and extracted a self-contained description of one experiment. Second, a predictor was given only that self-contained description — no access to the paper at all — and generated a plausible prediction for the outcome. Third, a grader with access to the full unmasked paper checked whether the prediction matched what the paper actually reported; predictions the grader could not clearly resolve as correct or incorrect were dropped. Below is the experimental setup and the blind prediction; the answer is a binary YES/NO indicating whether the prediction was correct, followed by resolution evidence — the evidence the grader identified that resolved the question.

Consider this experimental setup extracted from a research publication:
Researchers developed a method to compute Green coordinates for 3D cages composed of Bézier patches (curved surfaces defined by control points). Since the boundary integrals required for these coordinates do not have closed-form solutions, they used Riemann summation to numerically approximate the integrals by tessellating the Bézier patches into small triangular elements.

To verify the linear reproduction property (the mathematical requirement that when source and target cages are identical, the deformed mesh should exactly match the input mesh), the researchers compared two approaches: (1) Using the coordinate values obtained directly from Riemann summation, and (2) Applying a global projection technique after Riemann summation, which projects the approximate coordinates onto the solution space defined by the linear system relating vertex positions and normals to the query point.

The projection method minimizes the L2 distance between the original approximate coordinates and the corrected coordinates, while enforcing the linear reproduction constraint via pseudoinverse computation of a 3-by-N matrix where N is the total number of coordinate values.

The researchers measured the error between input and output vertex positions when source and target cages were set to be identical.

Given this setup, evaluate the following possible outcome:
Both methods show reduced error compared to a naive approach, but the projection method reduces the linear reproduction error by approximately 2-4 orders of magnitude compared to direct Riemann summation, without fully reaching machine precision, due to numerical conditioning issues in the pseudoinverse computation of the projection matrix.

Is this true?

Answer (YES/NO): NO